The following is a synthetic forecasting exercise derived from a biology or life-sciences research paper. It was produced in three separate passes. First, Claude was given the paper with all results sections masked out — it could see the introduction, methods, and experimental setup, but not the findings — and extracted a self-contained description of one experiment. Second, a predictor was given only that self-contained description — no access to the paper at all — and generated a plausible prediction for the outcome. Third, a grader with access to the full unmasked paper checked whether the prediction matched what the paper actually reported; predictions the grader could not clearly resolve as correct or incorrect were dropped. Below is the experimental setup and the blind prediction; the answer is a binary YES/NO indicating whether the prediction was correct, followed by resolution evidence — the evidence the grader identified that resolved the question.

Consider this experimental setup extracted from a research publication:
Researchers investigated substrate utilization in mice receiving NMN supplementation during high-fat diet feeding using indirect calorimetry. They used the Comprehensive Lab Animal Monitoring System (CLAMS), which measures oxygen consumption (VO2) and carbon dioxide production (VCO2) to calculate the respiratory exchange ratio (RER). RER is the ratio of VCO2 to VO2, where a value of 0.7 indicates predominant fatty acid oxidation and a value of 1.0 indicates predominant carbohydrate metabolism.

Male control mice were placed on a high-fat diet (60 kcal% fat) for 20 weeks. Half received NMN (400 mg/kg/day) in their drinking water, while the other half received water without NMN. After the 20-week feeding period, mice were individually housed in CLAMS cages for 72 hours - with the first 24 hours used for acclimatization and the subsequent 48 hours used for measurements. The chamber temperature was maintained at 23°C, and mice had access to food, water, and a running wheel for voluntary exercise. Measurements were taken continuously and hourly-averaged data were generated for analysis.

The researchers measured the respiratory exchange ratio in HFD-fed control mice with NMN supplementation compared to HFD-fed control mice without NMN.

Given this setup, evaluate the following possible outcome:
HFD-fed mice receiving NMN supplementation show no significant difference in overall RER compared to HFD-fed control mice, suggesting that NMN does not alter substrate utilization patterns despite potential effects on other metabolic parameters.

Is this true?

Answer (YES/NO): NO